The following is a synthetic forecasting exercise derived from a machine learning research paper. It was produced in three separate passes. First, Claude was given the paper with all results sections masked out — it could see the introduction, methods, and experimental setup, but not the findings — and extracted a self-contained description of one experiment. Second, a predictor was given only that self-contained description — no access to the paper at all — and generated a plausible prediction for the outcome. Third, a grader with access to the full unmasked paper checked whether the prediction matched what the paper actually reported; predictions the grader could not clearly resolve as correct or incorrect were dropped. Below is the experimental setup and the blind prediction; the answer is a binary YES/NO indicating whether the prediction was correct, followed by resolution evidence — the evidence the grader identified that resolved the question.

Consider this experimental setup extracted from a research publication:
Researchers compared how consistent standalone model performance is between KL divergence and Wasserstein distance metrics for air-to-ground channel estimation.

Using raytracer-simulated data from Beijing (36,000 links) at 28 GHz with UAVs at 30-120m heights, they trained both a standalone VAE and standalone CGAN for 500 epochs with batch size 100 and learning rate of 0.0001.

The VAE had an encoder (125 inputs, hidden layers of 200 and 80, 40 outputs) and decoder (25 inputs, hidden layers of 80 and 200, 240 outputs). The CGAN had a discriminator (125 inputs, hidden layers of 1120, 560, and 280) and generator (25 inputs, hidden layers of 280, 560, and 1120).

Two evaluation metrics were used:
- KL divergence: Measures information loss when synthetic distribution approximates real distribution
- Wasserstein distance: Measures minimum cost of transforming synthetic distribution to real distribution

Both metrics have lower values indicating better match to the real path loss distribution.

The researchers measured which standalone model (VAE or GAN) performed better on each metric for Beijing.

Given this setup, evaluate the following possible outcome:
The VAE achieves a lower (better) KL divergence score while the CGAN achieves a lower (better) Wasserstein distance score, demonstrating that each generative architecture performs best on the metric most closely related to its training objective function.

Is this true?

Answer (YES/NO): YES